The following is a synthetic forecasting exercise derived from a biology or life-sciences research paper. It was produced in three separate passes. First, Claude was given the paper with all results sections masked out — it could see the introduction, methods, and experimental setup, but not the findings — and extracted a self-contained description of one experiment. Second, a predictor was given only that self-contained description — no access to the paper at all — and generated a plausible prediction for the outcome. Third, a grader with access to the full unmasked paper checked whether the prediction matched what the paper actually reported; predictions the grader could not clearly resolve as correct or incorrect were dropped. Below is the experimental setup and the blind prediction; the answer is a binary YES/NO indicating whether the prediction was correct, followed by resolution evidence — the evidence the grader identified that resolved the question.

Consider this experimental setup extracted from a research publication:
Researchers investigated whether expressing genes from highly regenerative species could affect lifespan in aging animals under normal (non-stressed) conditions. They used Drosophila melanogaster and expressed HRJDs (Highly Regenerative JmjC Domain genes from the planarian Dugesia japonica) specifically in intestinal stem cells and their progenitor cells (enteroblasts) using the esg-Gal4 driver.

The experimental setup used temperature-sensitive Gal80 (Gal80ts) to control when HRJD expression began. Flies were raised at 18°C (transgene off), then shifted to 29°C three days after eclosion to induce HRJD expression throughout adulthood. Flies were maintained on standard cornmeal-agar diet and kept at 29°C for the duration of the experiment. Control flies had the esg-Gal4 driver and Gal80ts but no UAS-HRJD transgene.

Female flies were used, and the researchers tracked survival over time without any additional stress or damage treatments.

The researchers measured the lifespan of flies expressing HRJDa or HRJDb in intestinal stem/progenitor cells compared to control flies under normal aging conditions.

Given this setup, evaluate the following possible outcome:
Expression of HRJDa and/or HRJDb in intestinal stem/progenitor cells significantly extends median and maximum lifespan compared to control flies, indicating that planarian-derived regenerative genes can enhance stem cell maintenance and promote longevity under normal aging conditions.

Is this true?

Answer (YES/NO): YES